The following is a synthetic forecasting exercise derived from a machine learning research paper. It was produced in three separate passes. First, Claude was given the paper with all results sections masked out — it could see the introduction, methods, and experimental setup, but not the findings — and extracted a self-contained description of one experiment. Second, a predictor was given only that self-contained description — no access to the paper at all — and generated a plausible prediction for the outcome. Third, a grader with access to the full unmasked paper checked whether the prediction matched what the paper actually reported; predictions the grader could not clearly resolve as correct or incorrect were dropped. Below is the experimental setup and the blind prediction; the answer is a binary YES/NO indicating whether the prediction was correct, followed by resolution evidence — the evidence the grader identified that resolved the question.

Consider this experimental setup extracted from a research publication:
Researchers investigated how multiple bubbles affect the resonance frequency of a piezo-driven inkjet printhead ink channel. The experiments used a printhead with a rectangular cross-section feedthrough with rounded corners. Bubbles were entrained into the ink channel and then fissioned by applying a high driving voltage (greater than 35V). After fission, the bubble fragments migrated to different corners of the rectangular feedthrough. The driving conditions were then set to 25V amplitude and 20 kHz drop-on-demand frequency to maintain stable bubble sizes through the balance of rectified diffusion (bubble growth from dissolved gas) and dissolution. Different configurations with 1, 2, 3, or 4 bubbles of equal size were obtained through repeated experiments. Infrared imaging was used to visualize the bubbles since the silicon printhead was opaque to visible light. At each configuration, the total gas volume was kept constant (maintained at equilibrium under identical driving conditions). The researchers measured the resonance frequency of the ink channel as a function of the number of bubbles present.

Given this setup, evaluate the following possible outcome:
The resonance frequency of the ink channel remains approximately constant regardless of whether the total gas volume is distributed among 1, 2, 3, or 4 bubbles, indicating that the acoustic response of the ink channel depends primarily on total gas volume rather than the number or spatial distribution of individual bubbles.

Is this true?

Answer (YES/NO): NO